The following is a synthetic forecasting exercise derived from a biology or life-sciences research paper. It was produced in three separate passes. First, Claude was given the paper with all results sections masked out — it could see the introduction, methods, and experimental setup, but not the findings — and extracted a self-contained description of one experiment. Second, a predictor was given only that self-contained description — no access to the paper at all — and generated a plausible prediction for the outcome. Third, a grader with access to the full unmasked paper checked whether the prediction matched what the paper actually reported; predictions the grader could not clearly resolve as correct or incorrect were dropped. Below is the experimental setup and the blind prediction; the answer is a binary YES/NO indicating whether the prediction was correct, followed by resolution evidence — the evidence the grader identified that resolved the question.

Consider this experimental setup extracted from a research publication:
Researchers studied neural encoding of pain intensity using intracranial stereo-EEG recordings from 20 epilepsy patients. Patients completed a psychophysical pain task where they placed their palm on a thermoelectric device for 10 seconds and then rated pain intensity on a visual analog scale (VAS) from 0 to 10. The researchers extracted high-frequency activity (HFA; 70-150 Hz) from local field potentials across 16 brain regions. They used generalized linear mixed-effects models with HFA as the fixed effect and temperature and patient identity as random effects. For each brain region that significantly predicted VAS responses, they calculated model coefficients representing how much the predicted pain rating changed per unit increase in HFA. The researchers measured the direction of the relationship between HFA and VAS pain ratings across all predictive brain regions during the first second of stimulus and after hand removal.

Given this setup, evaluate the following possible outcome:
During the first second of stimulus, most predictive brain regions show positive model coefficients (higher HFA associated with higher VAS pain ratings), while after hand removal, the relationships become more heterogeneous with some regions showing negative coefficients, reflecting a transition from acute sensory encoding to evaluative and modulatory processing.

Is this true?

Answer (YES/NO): NO